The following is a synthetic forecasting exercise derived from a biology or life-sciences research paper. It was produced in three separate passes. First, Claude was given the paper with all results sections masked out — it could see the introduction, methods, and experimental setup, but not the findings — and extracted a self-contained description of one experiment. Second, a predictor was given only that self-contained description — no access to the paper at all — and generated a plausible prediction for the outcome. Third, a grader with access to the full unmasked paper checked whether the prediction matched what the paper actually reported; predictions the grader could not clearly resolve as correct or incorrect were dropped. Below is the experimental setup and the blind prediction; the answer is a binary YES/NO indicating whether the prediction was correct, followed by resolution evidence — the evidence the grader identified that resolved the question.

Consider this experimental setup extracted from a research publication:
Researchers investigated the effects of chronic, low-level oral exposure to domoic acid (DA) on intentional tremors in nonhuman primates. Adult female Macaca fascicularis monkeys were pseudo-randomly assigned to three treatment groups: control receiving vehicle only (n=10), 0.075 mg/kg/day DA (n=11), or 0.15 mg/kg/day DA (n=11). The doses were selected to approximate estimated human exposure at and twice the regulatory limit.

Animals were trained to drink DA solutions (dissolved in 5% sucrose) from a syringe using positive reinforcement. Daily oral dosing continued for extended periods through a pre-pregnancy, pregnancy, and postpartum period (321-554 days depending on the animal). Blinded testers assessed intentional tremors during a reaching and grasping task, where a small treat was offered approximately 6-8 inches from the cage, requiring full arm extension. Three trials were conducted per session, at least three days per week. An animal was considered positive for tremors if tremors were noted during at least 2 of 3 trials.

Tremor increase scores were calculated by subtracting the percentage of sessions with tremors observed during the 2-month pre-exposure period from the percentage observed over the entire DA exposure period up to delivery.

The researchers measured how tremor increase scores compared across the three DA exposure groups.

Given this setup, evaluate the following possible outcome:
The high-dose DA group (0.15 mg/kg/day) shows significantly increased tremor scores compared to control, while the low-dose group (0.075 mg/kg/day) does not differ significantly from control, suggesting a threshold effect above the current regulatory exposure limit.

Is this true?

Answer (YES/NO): YES